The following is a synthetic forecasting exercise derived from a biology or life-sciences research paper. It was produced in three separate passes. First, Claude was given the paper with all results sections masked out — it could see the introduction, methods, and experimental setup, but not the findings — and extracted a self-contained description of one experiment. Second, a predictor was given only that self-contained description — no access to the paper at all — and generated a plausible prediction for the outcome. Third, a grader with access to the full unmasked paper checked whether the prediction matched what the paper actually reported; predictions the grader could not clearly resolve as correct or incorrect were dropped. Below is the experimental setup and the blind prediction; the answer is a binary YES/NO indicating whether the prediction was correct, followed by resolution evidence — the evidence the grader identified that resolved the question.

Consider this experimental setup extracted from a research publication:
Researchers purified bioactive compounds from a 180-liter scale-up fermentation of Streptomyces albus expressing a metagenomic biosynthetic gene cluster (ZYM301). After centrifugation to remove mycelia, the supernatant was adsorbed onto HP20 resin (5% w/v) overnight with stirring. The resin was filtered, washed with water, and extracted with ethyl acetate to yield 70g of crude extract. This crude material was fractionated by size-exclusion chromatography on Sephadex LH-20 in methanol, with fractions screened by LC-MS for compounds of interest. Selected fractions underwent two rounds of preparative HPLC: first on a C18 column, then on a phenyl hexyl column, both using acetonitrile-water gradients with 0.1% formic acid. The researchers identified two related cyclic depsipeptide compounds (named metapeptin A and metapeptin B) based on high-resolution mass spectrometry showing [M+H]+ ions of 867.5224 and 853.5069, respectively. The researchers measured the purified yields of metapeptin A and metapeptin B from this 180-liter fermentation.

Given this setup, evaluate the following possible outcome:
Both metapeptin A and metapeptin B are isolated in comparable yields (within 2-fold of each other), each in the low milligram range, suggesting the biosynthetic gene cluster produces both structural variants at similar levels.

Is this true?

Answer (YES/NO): NO